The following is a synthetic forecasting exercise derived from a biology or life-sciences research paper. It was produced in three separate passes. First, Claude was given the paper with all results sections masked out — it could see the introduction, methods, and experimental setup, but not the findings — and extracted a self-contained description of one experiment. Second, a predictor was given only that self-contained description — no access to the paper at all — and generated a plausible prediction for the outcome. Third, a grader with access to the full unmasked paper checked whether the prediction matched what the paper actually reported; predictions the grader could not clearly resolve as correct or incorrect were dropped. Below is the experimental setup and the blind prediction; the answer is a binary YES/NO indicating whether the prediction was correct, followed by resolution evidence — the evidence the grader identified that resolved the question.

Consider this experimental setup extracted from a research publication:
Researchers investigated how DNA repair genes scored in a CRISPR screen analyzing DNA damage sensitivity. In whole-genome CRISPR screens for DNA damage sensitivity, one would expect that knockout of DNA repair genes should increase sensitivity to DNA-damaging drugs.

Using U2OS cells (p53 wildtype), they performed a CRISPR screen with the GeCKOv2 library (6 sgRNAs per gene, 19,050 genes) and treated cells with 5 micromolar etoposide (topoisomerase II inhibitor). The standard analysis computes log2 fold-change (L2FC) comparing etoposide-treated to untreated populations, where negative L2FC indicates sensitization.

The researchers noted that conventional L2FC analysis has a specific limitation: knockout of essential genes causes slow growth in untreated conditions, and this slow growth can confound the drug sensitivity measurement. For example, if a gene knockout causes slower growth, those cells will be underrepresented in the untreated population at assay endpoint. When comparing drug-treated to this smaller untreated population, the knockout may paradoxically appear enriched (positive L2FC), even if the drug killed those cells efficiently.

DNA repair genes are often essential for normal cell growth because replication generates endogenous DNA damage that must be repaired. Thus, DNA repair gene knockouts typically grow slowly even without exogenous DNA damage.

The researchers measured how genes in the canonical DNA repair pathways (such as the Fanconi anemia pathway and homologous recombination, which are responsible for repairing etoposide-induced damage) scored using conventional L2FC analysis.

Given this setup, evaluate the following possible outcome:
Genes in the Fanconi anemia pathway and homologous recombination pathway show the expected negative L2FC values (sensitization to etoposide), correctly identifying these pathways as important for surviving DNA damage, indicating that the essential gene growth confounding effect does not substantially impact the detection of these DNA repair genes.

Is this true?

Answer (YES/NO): NO